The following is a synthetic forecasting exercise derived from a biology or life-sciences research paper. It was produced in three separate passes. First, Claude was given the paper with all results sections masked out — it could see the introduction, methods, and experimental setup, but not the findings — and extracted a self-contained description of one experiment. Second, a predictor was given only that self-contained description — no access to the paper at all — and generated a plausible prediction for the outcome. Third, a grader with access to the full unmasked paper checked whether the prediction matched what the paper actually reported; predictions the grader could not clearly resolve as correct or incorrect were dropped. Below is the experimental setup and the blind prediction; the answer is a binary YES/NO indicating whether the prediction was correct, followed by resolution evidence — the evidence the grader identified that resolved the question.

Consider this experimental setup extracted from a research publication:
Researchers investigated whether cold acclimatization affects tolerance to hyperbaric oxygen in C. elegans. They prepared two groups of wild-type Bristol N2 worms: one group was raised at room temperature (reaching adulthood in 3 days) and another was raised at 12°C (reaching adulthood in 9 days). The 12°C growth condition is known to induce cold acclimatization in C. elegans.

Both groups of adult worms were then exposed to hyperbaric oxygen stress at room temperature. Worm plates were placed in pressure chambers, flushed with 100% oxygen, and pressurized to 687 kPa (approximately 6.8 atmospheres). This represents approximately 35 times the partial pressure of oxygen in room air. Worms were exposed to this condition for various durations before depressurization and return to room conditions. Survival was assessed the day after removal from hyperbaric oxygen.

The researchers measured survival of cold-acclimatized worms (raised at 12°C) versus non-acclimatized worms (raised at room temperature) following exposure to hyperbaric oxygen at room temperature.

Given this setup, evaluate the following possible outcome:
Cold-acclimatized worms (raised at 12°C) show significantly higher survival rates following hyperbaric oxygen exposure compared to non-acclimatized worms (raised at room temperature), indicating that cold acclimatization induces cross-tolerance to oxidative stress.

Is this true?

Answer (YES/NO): YES